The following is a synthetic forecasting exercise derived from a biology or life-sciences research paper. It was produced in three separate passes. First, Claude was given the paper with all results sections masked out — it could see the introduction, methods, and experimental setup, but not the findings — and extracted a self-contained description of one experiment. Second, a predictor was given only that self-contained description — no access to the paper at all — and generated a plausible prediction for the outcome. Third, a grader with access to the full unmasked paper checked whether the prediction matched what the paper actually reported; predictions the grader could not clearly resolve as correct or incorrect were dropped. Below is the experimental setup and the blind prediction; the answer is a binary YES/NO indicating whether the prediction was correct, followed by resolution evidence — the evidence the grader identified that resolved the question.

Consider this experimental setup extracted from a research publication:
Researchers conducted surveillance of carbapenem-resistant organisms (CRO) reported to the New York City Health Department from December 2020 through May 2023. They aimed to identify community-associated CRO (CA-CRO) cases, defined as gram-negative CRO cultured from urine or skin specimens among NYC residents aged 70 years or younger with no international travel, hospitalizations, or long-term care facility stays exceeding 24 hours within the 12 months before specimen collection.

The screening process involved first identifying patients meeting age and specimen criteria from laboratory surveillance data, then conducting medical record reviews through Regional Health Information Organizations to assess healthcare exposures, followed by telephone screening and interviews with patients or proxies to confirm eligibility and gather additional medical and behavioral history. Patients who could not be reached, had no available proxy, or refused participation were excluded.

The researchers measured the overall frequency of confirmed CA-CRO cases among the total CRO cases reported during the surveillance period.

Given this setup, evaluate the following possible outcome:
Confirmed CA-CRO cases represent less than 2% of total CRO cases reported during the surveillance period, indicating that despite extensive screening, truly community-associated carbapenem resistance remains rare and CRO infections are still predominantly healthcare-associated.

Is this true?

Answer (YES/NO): YES